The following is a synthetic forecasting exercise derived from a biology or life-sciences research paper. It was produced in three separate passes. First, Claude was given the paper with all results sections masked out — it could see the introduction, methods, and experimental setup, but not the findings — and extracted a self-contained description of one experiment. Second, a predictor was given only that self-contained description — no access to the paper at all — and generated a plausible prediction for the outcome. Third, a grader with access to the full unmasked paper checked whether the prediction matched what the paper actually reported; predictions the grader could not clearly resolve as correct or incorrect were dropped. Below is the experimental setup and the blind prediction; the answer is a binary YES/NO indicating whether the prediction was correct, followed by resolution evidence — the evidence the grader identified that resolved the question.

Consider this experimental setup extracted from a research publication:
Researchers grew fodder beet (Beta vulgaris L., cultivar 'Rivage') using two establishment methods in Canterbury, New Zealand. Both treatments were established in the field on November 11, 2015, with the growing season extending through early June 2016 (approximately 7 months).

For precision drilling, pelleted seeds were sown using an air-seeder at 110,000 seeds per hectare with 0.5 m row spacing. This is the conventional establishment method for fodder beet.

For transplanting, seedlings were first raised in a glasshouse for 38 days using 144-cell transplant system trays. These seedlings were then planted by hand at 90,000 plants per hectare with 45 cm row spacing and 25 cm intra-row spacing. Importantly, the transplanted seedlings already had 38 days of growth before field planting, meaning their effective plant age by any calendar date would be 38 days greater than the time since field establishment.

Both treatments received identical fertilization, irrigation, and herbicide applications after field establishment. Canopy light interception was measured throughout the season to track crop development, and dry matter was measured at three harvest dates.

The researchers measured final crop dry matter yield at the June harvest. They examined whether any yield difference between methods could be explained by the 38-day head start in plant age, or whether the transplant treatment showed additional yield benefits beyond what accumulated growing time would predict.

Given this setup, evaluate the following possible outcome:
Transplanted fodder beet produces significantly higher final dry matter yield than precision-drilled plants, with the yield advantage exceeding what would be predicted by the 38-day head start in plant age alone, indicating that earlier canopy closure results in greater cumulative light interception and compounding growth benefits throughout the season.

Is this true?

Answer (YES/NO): NO